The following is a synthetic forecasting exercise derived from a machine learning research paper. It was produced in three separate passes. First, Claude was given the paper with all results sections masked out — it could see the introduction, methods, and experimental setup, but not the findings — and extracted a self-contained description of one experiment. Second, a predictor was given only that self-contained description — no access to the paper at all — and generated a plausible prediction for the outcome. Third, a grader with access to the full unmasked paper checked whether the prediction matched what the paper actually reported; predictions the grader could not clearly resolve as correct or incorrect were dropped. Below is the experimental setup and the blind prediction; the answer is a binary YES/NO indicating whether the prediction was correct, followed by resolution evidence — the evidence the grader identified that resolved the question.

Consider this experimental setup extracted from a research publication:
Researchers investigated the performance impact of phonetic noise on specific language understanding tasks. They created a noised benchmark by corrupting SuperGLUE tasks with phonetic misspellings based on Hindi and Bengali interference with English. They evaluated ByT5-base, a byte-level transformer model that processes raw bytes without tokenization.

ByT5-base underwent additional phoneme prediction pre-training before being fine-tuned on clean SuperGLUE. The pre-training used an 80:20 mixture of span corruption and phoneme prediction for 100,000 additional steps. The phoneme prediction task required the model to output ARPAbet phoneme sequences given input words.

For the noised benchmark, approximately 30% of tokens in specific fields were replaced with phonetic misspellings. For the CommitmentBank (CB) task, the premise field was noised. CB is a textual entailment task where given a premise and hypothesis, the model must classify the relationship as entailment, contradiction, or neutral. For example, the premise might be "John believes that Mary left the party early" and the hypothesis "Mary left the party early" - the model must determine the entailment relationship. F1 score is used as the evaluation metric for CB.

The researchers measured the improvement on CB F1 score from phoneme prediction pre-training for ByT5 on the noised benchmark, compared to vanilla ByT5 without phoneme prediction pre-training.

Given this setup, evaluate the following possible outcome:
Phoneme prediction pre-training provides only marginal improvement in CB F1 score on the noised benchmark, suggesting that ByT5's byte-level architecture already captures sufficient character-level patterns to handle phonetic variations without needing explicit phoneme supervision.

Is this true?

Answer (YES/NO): NO